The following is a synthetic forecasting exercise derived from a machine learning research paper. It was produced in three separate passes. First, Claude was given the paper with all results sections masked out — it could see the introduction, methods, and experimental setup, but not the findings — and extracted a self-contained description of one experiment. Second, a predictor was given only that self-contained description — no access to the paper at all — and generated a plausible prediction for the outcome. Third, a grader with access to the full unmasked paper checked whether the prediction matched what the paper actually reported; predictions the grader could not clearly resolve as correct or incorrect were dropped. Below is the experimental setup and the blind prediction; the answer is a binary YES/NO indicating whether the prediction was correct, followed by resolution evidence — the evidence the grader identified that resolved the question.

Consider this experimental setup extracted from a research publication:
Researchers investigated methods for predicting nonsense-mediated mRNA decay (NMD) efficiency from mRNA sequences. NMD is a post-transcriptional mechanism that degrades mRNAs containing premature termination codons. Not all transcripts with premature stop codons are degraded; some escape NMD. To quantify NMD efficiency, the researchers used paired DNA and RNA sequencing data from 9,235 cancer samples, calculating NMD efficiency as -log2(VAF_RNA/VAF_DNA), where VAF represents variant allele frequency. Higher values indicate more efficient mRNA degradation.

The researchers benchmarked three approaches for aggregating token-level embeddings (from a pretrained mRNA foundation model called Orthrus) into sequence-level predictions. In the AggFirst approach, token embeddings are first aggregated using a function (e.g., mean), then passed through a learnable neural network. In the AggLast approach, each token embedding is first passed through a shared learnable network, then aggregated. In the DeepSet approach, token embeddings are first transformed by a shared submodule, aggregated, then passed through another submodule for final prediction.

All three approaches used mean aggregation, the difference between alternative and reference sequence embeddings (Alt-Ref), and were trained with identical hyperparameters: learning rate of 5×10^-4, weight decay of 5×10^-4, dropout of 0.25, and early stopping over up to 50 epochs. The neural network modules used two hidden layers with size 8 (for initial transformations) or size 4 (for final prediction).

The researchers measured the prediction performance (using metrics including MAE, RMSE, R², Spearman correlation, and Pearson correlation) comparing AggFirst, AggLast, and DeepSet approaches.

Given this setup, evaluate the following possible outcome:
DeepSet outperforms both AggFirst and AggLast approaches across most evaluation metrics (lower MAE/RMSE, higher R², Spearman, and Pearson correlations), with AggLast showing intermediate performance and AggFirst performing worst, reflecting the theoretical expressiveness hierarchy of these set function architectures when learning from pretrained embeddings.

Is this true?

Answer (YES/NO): YES